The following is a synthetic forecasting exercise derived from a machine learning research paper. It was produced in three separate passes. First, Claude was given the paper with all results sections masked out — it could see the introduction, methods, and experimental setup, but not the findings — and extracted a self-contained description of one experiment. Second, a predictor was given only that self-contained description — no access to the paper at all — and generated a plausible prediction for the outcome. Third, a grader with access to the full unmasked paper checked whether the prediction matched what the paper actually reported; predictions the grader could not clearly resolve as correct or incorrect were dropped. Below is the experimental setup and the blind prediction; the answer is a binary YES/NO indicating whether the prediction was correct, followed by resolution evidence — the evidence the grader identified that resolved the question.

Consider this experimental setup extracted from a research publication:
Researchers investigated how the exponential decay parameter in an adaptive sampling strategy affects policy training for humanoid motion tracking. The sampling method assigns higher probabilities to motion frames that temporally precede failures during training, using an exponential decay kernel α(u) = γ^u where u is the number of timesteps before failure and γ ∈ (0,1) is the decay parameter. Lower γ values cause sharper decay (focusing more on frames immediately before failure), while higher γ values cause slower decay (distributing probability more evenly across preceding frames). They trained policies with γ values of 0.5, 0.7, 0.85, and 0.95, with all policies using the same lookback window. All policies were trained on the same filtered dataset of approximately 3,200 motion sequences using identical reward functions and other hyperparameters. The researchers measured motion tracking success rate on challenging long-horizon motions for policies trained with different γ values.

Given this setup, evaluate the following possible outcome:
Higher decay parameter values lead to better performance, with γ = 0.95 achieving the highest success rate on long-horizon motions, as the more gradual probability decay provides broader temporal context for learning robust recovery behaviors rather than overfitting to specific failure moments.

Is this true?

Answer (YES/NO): NO